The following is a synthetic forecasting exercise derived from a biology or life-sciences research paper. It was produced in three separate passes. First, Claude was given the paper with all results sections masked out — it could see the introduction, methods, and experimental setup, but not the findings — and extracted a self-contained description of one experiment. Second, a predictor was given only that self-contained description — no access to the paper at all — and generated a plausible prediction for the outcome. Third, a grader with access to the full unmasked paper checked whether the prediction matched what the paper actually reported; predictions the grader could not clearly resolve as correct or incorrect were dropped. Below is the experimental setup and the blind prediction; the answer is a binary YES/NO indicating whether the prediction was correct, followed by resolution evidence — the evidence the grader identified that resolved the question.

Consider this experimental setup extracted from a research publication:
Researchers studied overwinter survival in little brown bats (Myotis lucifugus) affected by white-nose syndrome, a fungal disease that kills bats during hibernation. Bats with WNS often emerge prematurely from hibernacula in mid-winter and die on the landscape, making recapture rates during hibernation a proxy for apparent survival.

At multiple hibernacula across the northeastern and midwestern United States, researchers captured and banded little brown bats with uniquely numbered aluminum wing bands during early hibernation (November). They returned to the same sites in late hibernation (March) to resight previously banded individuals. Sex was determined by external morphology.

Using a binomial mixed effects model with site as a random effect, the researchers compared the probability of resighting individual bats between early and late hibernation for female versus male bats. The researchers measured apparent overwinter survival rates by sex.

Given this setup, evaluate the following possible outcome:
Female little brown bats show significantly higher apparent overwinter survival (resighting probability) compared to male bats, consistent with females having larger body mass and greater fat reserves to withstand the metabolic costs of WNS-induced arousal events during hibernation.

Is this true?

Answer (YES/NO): NO